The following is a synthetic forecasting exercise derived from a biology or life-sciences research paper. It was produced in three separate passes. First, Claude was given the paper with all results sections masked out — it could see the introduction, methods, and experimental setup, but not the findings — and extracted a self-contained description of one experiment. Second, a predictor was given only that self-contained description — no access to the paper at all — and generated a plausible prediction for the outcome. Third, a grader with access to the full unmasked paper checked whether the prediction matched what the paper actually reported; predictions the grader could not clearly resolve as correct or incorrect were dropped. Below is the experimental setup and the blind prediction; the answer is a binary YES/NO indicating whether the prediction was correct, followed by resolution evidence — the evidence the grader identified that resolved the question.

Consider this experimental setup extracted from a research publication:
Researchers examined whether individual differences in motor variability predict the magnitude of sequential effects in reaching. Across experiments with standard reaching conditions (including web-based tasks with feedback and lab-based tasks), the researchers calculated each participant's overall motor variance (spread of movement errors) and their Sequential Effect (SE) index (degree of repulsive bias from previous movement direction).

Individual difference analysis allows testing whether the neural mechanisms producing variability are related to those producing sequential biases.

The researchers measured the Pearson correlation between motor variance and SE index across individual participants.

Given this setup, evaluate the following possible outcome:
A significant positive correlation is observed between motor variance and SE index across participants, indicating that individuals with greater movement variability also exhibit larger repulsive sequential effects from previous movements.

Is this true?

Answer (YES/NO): YES